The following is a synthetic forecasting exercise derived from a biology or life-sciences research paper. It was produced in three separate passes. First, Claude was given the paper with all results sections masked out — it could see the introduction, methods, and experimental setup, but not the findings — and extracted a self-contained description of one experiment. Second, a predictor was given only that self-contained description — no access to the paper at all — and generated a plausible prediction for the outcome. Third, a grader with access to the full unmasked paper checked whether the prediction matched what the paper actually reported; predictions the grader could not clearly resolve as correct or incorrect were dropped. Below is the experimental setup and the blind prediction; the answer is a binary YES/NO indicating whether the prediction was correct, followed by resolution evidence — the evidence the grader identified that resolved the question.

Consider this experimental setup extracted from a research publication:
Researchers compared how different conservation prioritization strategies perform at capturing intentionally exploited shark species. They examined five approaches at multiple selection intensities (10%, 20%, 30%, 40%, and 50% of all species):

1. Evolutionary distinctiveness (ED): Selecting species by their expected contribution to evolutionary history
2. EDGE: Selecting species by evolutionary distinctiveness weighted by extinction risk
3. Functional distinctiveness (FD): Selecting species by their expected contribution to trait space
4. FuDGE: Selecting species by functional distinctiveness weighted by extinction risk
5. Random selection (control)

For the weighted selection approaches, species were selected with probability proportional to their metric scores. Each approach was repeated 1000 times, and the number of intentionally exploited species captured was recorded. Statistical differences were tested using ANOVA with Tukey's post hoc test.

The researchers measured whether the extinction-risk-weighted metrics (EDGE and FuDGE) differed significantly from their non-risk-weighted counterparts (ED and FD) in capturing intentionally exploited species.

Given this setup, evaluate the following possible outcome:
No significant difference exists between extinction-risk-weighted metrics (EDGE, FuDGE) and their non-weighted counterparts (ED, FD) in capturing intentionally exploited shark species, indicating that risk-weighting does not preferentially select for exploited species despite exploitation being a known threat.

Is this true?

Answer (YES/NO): NO